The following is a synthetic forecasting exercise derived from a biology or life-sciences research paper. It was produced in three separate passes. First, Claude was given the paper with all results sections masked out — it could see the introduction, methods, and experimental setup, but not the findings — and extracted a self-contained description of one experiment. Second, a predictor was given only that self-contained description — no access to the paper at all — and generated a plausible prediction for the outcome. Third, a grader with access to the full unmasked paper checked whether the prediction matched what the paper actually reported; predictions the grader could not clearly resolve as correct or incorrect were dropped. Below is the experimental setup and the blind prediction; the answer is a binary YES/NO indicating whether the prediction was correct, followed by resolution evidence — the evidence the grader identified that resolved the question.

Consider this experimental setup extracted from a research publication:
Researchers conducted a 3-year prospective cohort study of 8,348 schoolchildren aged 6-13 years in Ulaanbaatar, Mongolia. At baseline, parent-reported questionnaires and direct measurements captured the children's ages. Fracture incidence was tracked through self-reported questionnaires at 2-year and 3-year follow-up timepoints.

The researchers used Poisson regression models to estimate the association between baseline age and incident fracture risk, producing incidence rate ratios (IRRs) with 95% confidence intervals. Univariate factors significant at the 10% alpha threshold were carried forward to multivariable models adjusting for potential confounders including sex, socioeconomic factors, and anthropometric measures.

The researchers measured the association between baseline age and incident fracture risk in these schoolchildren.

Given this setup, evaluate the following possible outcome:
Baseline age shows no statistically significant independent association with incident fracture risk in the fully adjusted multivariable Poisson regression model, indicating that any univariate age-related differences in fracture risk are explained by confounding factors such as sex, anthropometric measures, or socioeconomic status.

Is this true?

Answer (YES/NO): NO